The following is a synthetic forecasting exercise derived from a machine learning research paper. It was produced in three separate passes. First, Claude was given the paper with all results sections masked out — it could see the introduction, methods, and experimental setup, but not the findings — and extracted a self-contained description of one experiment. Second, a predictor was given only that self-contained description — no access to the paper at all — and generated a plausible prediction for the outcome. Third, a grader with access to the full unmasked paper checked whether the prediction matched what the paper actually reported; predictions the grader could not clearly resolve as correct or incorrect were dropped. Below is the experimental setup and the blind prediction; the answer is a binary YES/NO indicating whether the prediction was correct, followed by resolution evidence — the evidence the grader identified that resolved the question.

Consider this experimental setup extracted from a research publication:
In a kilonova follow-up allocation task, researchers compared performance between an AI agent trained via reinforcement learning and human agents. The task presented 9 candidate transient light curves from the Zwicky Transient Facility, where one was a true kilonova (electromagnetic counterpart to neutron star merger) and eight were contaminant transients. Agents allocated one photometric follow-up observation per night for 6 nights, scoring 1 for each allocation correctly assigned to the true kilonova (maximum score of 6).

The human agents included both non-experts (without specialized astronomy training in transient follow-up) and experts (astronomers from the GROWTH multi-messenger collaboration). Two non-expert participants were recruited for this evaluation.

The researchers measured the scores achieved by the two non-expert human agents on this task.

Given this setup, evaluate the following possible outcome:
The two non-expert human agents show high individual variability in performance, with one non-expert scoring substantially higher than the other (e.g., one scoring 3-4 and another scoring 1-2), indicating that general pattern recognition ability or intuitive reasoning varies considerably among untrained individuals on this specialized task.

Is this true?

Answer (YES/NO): NO